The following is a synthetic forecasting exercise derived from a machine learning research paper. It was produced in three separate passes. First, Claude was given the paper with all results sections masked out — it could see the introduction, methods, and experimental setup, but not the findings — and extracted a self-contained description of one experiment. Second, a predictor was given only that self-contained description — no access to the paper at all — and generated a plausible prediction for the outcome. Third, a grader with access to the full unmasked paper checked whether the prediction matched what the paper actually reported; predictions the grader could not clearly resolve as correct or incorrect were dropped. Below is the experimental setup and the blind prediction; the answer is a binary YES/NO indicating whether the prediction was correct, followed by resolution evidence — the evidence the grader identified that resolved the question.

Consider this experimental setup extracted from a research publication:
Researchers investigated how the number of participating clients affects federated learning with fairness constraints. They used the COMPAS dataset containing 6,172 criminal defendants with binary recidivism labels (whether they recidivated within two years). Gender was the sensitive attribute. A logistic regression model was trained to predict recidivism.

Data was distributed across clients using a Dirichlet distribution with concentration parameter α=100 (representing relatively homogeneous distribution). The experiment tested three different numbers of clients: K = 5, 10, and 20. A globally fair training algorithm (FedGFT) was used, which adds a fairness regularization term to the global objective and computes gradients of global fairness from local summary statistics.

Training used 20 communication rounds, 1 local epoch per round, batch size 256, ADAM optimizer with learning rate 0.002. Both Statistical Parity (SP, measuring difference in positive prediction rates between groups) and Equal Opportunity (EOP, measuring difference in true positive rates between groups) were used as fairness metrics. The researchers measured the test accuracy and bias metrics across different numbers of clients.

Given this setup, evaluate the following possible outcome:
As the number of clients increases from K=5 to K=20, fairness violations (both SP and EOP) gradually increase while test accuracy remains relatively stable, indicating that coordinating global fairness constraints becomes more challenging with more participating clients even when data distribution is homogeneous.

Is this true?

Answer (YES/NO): NO